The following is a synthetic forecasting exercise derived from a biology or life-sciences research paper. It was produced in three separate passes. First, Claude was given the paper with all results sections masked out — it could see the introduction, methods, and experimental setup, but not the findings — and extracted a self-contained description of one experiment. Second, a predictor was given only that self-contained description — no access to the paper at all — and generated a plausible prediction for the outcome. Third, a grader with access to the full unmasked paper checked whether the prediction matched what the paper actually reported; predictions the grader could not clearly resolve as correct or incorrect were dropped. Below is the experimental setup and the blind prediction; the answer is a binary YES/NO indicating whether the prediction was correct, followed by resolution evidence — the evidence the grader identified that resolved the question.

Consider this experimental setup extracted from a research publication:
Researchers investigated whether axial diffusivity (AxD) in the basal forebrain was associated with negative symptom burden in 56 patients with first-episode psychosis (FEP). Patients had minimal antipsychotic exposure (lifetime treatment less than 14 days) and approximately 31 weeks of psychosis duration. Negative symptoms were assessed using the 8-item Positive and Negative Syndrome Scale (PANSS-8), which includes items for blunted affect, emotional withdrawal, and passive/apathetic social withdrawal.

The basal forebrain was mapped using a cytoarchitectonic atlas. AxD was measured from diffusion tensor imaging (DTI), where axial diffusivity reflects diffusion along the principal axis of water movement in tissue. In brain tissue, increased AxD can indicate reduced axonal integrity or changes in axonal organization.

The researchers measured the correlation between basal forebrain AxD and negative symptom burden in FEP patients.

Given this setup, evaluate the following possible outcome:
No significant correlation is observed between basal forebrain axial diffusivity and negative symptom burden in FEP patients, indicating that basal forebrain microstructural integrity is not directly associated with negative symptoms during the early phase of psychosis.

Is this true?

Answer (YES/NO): NO